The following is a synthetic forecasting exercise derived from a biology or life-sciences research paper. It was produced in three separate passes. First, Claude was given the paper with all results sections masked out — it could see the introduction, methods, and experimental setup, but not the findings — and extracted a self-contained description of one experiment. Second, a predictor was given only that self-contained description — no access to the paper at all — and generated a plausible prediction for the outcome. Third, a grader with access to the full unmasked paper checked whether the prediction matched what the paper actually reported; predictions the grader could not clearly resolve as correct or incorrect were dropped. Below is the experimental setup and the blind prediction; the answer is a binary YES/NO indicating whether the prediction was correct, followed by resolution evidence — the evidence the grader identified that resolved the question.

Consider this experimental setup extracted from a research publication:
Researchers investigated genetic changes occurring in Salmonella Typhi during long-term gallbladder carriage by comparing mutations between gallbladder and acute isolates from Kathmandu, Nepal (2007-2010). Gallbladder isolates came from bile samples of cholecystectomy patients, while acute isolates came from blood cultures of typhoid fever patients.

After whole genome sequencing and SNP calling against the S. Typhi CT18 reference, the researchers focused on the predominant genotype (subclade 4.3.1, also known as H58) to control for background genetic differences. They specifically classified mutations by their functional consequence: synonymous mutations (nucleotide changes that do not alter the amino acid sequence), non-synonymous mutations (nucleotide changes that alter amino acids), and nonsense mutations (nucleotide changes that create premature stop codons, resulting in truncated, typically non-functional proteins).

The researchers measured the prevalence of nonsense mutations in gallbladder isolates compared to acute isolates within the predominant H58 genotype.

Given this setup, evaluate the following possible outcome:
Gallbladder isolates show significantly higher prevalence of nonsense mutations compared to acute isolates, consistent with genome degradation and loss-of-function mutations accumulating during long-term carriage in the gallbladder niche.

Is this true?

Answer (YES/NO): YES